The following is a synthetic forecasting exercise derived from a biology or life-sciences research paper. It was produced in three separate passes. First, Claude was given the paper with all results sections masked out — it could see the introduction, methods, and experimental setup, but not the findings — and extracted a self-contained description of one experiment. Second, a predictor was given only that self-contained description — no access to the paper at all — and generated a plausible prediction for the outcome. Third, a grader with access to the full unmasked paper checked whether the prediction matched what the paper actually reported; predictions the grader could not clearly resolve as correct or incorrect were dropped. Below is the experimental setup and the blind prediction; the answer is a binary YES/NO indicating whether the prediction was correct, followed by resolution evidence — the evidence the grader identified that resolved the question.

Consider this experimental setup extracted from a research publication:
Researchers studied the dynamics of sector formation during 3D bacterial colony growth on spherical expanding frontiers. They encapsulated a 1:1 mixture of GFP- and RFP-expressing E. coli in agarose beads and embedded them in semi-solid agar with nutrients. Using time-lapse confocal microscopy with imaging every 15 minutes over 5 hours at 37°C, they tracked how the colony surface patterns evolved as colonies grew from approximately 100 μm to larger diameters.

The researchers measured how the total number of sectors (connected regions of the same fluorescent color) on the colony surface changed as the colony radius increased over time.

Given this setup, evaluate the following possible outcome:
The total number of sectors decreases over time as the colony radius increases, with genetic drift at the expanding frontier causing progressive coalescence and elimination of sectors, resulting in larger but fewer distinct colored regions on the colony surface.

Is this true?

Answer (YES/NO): NO